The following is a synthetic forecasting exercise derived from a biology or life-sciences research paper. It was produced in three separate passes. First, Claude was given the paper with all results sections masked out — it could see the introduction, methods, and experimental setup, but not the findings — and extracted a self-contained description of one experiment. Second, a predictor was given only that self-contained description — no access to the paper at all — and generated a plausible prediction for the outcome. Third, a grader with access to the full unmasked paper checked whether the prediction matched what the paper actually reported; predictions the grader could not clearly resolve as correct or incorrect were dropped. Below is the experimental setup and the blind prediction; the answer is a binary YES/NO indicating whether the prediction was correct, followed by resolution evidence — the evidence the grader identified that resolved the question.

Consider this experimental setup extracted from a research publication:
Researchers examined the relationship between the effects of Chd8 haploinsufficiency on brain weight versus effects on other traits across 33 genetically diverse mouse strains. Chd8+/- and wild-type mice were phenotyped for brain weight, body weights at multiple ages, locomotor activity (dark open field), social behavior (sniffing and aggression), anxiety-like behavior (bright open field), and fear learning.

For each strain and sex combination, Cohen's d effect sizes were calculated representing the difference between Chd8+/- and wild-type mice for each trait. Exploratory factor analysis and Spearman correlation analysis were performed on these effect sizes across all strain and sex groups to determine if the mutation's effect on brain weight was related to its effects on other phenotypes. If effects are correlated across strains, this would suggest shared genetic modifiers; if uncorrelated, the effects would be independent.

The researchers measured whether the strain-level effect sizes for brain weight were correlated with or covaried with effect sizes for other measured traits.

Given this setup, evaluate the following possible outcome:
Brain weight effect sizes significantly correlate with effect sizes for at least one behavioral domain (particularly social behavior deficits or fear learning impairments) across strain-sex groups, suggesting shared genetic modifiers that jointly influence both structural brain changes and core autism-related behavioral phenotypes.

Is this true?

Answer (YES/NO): NO